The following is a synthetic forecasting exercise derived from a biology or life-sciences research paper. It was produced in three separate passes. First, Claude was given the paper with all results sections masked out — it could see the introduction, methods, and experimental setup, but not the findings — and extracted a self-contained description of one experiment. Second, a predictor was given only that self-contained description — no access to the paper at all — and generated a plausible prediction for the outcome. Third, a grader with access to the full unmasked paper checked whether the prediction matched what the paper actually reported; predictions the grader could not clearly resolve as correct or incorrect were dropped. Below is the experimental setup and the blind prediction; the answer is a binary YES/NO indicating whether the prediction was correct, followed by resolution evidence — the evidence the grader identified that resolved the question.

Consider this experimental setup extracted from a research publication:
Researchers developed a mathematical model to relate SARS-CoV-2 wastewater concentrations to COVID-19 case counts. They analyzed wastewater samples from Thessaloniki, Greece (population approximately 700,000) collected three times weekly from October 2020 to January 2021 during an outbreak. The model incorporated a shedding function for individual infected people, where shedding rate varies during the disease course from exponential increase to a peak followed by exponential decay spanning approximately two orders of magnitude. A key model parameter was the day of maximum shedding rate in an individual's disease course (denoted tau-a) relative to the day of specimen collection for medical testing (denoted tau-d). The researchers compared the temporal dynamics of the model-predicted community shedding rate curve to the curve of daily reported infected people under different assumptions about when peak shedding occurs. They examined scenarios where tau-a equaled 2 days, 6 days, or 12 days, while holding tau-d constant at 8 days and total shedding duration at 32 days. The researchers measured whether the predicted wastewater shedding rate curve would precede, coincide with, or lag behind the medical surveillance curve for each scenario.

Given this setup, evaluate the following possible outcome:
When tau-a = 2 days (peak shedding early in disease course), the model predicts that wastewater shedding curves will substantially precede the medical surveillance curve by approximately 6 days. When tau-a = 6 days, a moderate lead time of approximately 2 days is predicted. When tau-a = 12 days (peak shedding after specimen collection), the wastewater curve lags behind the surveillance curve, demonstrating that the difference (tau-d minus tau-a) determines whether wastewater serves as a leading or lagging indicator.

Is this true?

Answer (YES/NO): NO